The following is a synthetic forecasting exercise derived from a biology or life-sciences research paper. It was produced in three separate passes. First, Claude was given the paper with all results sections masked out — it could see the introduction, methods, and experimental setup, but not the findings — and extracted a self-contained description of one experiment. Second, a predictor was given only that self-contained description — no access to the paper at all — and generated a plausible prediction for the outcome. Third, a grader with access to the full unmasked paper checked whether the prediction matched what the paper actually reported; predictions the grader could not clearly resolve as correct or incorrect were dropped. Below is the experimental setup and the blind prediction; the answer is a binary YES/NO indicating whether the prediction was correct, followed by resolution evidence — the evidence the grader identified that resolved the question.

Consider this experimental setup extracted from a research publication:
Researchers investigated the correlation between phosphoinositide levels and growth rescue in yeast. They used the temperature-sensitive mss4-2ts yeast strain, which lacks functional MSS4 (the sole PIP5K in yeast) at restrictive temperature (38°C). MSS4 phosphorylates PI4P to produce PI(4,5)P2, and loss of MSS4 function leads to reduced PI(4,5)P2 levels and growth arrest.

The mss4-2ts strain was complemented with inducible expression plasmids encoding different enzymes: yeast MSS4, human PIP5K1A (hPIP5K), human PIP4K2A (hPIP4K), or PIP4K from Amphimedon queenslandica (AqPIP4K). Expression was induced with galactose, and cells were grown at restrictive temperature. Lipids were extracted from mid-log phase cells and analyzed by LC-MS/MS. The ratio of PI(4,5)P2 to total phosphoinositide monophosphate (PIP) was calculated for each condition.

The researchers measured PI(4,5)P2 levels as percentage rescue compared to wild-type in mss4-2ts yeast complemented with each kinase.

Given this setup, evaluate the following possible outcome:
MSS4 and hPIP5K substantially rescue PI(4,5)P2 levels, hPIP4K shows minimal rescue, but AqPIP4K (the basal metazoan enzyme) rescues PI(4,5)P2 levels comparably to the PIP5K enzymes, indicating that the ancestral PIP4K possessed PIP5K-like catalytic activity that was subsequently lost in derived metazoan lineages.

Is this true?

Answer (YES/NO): NO